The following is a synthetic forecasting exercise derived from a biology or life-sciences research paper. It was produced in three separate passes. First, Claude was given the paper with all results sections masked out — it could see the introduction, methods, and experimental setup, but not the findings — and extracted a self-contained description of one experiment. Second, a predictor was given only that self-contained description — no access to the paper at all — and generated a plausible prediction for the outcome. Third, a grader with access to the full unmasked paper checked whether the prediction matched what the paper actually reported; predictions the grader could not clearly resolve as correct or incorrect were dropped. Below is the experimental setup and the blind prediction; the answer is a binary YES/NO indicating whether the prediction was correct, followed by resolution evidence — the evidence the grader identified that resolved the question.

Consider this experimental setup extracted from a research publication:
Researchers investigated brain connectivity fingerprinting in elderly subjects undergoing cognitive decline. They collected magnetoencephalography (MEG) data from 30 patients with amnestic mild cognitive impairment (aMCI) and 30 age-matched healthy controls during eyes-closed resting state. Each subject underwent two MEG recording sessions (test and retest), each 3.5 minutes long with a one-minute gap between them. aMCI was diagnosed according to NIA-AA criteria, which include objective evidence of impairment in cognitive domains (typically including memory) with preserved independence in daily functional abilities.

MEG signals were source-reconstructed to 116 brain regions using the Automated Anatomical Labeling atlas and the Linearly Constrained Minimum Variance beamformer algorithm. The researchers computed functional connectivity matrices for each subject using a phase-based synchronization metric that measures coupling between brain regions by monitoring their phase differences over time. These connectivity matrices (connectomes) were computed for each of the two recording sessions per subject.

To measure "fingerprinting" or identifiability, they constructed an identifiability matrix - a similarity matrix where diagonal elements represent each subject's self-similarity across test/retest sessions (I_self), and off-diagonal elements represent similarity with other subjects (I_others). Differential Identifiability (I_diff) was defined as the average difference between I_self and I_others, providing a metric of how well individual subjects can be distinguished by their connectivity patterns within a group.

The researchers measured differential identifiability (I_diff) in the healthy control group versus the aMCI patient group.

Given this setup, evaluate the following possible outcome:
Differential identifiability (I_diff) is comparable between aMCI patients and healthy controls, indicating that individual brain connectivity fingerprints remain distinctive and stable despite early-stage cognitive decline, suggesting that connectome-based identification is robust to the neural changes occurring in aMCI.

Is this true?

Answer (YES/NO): NO